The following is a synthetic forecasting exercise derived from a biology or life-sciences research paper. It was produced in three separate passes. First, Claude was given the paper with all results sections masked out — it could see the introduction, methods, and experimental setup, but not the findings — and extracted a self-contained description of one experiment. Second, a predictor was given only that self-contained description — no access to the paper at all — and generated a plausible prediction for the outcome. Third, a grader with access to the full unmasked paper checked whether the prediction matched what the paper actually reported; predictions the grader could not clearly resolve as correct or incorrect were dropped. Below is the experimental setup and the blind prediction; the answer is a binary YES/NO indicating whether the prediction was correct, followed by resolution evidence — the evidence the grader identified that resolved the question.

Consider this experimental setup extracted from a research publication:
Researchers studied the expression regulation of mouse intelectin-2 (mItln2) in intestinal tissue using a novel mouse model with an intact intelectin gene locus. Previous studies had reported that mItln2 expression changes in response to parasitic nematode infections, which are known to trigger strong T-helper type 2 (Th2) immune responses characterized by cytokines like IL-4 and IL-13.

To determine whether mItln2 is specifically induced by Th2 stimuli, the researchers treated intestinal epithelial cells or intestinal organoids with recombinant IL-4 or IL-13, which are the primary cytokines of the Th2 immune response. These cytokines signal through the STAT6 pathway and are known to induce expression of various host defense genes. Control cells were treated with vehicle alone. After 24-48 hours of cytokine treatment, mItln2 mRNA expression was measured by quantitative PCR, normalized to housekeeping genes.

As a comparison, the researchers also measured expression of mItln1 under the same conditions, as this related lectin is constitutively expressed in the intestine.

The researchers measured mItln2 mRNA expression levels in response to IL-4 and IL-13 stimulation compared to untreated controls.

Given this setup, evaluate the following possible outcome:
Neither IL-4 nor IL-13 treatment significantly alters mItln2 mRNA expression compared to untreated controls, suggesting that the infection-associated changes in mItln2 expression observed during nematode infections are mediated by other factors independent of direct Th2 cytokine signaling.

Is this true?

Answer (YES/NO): NO